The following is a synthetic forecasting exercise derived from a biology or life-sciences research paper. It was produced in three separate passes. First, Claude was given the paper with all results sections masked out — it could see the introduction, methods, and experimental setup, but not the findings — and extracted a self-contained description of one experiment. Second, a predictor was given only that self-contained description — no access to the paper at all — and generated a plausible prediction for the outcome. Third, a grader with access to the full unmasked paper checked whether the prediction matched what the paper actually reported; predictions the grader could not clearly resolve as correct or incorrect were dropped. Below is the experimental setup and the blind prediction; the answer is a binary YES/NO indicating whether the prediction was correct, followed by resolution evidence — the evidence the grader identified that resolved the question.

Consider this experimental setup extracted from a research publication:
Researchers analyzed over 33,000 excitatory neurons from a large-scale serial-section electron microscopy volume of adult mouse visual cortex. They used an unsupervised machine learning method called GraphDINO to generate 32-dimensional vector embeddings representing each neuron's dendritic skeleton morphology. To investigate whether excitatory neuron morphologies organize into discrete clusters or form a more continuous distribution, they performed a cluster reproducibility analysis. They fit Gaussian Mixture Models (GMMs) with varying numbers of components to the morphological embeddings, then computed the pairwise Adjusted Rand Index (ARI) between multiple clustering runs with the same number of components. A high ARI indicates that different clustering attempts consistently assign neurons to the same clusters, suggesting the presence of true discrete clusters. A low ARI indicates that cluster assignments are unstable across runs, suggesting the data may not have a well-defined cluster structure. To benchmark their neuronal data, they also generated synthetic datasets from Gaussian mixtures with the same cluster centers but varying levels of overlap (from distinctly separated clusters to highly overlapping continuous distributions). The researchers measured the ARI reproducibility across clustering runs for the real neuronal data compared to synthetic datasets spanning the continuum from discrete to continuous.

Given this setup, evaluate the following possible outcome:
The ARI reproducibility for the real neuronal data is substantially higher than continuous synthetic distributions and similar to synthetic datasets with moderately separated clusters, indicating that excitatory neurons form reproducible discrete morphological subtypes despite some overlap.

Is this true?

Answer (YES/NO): NO